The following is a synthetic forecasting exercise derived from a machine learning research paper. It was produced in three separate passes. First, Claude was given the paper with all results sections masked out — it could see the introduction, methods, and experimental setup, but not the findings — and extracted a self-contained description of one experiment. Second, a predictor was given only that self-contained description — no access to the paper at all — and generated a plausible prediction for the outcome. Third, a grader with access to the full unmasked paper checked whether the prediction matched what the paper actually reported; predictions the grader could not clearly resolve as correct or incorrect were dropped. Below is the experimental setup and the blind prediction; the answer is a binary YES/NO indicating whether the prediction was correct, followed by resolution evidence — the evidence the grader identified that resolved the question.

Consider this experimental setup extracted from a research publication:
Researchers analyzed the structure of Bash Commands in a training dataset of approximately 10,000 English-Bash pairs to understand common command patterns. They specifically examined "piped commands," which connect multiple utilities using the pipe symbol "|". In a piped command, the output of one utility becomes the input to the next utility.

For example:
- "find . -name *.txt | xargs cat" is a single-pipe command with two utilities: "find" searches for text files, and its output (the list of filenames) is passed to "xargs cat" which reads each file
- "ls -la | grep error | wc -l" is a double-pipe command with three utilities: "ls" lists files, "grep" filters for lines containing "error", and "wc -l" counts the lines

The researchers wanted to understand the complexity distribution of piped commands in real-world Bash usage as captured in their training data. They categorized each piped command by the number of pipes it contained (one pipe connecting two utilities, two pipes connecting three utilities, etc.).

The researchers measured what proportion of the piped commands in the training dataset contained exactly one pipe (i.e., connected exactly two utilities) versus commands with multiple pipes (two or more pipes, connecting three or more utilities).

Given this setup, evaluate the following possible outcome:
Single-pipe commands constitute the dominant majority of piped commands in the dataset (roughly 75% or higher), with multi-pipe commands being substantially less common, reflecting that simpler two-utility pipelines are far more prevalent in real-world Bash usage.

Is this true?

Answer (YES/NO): NO